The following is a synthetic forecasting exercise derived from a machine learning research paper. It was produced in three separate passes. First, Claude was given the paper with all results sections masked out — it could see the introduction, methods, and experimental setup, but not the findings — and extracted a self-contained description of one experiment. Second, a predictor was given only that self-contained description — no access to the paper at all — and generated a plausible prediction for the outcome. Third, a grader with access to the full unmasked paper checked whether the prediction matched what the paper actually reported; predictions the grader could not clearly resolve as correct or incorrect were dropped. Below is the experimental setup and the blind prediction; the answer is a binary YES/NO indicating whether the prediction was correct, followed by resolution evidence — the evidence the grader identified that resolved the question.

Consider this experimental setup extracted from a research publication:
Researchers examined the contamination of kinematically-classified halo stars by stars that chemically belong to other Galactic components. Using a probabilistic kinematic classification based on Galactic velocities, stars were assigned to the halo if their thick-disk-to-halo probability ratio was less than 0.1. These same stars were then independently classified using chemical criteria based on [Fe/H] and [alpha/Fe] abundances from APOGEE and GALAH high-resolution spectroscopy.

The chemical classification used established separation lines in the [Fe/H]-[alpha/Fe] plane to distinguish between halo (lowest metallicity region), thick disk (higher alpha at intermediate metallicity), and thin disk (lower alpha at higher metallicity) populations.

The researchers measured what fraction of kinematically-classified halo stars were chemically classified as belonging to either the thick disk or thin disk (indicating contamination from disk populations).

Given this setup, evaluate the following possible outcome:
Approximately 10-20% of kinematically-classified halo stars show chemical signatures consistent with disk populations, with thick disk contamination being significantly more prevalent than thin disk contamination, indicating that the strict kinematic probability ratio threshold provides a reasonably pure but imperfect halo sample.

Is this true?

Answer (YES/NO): NO